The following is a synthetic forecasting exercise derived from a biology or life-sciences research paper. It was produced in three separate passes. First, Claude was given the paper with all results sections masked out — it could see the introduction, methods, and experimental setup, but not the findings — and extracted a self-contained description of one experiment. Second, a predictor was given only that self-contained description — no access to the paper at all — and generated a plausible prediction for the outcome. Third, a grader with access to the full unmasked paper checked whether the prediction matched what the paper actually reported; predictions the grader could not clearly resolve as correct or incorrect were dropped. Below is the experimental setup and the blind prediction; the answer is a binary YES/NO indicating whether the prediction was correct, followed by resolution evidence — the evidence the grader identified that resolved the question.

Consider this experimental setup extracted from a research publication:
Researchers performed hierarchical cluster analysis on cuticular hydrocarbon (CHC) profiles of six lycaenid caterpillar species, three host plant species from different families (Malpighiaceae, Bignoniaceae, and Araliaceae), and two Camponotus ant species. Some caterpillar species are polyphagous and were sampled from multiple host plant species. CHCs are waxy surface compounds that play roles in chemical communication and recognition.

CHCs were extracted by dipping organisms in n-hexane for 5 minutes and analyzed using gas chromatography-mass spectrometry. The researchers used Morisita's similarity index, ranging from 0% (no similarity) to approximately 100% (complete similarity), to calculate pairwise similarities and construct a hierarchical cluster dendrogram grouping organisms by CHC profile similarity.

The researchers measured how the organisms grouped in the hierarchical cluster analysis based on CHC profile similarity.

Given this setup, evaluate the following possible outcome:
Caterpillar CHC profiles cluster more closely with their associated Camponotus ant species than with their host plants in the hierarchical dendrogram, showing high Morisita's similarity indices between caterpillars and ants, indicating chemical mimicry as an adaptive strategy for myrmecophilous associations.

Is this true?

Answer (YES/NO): NO